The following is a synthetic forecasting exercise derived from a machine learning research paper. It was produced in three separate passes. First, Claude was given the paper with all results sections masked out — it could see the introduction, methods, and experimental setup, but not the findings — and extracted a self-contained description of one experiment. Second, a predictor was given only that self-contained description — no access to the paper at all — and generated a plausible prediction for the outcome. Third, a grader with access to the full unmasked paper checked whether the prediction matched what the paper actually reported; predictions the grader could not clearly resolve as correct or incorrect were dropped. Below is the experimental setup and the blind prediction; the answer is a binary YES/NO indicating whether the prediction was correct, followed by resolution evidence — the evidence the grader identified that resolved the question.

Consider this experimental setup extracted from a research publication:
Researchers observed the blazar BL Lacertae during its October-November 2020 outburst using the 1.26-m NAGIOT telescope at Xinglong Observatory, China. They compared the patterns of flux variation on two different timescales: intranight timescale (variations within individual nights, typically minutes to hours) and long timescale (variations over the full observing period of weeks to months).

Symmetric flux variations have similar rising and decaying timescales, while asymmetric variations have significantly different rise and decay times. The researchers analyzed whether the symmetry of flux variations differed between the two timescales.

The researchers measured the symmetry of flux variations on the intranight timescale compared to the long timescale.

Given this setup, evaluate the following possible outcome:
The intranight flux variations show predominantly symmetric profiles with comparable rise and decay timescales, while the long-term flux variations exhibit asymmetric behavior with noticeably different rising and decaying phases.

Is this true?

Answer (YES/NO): NO